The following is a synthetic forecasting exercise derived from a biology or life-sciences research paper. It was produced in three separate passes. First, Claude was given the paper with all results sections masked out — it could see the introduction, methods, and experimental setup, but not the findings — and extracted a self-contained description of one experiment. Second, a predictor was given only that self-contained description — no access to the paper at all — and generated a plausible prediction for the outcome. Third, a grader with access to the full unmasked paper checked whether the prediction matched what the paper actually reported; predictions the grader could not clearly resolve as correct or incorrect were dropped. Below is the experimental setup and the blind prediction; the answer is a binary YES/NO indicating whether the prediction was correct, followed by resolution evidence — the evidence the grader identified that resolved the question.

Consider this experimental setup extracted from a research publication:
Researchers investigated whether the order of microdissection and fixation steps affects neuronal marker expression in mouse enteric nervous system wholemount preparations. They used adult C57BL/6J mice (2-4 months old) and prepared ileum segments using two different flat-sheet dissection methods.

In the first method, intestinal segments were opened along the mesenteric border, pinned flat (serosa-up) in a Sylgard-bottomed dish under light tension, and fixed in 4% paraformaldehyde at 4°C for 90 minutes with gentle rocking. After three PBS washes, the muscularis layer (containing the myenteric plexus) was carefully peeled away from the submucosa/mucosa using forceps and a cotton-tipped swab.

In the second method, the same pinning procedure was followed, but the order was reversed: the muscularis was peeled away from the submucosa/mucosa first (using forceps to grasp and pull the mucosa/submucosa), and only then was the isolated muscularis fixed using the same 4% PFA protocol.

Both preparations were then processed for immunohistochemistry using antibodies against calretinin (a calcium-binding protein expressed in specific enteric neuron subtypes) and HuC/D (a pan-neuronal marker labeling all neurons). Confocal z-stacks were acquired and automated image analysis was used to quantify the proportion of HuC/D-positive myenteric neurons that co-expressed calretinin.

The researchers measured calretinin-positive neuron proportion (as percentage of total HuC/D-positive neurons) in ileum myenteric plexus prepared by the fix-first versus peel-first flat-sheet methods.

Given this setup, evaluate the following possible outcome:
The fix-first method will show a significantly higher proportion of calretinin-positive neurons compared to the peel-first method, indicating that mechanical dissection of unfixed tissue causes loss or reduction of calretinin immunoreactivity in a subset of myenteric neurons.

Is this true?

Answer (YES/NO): NO